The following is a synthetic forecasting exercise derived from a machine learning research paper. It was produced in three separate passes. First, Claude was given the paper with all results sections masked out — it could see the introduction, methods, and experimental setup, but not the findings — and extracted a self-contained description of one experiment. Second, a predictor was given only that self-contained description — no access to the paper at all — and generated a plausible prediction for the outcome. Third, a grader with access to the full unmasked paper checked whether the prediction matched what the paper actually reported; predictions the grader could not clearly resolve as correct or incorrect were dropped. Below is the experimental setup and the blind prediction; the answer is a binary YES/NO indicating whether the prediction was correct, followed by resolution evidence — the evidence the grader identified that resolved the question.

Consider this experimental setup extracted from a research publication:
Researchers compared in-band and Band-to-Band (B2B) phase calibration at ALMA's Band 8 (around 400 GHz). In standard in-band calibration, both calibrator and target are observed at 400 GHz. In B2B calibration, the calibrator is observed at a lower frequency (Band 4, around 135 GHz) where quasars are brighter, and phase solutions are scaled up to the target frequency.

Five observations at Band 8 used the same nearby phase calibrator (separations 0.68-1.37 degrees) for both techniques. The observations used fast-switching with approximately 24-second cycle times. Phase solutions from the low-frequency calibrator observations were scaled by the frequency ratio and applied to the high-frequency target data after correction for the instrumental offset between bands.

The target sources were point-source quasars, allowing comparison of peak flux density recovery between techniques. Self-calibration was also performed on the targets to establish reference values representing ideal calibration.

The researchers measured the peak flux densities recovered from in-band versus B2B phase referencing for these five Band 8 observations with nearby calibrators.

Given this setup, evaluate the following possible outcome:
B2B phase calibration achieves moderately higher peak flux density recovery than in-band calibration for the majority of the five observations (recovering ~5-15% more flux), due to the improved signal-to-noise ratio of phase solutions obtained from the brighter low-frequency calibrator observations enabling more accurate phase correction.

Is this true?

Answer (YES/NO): NO